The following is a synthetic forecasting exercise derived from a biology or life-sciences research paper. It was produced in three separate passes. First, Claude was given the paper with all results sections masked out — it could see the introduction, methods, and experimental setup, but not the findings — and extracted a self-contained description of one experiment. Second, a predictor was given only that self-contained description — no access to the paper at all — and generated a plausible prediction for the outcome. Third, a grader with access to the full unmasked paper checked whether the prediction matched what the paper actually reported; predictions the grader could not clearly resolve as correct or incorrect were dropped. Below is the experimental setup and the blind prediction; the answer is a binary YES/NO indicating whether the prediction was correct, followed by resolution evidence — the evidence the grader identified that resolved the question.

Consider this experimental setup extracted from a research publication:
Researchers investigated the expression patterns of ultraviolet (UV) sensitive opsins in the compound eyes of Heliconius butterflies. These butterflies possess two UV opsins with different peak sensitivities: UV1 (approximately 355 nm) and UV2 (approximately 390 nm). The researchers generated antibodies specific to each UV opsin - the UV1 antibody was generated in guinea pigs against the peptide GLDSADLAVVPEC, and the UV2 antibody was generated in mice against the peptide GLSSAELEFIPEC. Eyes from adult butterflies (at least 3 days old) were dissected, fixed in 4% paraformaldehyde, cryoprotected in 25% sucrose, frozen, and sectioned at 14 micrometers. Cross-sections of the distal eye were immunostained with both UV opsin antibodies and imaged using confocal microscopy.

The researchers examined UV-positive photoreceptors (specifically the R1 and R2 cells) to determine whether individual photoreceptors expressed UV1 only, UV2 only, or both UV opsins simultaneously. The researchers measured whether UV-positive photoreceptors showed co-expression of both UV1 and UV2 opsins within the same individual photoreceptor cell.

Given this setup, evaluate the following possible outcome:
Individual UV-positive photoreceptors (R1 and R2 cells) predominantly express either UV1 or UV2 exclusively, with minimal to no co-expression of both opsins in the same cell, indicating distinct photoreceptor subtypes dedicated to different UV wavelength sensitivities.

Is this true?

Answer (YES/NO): NO